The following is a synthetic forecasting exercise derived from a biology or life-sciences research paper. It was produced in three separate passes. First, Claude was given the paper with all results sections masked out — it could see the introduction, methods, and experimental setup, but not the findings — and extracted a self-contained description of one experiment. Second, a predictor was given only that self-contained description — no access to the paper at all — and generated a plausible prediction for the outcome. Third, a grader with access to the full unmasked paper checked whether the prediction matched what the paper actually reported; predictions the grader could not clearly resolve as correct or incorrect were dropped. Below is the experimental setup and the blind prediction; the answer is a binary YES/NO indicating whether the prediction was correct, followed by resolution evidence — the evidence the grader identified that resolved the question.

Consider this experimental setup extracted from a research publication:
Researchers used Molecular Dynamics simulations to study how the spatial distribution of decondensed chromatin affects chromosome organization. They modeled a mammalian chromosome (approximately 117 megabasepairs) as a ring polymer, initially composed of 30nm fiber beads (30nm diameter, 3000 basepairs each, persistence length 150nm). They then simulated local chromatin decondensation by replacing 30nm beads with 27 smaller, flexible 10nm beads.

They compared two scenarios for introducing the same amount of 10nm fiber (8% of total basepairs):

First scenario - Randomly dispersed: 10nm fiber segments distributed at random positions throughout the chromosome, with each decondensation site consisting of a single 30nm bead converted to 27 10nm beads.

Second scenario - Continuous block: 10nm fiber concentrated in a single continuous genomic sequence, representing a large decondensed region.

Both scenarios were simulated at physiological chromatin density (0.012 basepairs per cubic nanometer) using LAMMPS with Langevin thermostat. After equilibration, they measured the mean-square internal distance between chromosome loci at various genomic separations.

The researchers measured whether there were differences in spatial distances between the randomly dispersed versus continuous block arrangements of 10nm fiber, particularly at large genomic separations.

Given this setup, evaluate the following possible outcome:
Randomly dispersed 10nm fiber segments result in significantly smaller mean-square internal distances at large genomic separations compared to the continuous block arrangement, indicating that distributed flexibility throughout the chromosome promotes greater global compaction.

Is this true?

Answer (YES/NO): NO